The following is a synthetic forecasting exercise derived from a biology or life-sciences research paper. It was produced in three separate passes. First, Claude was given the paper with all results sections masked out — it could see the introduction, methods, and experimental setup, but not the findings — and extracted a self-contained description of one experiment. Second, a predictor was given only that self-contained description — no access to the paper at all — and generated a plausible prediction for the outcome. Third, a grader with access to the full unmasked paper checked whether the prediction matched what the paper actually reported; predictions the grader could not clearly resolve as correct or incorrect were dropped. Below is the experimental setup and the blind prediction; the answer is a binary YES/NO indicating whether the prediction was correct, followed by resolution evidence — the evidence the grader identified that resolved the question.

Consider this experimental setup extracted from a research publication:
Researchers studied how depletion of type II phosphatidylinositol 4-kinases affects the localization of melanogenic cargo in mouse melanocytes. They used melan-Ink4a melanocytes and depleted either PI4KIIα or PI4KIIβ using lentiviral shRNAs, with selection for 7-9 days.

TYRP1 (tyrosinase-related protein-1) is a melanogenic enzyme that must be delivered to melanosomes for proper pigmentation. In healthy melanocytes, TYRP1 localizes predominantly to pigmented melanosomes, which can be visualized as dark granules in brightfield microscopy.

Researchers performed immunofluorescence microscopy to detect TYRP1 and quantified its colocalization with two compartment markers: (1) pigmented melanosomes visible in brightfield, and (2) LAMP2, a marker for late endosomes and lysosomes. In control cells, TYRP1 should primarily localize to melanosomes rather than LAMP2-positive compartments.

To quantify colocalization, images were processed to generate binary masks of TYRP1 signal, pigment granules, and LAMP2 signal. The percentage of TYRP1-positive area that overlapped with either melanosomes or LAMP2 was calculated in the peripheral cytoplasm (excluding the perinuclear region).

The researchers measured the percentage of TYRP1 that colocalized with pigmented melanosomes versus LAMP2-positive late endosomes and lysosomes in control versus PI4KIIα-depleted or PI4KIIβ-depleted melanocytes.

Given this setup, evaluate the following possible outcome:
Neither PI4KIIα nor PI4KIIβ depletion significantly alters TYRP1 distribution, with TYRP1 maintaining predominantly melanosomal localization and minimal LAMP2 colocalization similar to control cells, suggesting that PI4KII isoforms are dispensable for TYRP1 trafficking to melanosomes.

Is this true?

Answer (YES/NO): NO